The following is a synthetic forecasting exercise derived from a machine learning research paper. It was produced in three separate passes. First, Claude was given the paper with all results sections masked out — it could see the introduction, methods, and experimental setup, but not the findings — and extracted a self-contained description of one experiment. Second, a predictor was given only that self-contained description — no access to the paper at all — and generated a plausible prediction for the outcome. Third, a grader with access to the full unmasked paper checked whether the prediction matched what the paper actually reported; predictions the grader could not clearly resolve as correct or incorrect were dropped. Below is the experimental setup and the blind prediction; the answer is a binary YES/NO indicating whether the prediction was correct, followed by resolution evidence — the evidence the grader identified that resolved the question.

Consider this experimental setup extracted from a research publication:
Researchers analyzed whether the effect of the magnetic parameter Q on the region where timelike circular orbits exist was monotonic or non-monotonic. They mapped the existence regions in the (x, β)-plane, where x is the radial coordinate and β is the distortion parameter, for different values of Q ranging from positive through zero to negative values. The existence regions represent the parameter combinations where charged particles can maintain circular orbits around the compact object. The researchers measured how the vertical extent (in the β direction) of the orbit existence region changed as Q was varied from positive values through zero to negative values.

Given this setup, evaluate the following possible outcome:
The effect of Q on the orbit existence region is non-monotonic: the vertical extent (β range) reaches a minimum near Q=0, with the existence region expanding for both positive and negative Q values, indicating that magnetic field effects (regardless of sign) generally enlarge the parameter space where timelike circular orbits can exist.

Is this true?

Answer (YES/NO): YES